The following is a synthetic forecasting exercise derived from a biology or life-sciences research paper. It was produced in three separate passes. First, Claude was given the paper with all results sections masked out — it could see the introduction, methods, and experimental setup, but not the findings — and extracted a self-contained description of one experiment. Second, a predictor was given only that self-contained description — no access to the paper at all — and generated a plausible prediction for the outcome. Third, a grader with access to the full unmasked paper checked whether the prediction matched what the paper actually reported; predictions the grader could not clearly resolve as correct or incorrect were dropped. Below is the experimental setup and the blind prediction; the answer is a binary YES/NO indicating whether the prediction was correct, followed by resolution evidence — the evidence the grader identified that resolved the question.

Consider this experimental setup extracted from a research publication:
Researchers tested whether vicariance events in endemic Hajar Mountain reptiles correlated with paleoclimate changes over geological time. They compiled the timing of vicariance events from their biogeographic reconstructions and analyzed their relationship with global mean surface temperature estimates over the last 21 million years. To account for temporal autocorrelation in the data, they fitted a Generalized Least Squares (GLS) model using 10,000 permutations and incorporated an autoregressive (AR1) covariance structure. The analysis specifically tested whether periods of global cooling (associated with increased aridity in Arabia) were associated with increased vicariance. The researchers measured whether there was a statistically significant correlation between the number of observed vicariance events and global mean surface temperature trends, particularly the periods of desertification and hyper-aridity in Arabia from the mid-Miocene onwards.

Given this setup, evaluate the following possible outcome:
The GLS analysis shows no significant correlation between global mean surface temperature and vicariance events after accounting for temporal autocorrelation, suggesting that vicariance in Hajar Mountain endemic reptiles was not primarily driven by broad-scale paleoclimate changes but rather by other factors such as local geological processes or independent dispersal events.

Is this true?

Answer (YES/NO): NO